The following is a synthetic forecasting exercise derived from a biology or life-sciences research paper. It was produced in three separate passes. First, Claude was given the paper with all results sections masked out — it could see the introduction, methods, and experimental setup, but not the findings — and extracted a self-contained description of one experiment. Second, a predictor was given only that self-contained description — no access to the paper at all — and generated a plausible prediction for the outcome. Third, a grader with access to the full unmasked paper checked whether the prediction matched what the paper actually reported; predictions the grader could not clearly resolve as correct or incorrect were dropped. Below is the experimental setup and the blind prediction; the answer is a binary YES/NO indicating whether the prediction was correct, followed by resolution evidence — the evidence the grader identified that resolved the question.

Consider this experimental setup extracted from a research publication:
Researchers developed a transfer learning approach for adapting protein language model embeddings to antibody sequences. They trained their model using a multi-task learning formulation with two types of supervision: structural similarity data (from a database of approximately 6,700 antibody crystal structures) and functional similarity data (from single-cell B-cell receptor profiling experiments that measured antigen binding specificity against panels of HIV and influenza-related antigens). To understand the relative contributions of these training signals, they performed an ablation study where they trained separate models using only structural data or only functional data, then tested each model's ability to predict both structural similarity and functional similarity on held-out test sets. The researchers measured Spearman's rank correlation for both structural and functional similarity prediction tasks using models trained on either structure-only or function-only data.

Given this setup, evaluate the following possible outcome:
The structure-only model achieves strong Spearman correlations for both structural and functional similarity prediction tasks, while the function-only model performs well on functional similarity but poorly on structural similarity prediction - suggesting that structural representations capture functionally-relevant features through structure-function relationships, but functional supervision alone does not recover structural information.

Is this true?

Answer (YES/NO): NO